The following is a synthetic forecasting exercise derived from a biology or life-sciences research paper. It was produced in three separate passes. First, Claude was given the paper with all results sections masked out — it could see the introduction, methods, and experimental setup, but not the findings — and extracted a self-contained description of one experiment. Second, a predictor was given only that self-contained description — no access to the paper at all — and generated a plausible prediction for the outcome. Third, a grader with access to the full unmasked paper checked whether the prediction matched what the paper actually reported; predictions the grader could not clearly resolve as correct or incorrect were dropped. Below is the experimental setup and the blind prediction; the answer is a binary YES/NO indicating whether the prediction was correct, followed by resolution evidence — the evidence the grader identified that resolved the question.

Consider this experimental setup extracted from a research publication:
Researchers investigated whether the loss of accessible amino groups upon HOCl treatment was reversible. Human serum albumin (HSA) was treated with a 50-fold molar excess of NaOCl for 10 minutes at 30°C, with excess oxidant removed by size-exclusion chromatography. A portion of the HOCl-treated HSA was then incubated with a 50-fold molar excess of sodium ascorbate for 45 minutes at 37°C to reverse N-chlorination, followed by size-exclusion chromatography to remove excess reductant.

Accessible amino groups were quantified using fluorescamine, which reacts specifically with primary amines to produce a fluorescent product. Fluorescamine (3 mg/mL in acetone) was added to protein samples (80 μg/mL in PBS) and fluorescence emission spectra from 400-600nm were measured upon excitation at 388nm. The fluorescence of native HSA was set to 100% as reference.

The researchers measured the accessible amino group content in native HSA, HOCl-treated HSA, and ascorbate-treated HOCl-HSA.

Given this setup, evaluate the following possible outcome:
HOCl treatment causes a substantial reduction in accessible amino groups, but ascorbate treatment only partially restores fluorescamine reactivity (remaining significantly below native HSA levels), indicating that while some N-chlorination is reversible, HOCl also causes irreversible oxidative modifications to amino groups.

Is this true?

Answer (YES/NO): NO